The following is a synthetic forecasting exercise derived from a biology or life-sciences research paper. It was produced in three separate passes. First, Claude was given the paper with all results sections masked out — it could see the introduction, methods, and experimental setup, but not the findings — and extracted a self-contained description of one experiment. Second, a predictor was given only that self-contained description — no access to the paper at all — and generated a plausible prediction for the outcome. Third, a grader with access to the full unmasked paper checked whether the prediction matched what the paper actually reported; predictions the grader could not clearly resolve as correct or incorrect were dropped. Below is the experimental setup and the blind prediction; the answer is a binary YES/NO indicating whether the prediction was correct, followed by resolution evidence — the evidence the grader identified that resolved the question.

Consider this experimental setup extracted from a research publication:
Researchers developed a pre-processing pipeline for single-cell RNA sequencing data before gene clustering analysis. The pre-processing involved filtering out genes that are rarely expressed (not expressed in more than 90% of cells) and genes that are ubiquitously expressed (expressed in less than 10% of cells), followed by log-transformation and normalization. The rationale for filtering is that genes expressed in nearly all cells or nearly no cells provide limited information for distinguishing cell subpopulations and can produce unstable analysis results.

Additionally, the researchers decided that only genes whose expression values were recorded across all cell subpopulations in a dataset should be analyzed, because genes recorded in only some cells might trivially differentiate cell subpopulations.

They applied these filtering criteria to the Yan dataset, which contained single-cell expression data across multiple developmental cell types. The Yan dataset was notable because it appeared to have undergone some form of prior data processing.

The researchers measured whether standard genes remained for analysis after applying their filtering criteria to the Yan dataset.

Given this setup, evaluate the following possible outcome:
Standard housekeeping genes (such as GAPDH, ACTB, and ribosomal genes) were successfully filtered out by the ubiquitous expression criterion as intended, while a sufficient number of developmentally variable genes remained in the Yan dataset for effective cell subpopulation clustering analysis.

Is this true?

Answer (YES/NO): NO